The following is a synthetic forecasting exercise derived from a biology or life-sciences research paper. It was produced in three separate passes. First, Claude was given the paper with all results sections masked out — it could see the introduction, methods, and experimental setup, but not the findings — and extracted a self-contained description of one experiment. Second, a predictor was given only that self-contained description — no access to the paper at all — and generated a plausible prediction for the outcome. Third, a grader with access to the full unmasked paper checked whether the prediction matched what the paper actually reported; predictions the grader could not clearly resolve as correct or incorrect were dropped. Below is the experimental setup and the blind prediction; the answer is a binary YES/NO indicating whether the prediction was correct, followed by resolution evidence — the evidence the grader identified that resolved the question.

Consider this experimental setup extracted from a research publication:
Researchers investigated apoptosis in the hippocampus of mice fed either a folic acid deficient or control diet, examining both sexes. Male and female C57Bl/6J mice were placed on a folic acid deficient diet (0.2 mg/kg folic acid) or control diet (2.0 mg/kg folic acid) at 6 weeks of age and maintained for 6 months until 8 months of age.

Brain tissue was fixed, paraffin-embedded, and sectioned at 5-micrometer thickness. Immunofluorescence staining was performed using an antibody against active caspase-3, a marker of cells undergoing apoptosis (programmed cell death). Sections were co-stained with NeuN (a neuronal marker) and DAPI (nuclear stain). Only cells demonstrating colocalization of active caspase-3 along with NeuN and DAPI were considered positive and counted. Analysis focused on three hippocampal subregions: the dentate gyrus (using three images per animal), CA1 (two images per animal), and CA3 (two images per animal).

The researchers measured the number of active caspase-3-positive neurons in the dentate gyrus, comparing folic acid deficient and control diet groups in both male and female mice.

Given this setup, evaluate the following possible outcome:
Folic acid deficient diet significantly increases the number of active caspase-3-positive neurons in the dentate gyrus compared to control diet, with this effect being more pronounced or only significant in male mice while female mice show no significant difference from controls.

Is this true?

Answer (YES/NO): NO